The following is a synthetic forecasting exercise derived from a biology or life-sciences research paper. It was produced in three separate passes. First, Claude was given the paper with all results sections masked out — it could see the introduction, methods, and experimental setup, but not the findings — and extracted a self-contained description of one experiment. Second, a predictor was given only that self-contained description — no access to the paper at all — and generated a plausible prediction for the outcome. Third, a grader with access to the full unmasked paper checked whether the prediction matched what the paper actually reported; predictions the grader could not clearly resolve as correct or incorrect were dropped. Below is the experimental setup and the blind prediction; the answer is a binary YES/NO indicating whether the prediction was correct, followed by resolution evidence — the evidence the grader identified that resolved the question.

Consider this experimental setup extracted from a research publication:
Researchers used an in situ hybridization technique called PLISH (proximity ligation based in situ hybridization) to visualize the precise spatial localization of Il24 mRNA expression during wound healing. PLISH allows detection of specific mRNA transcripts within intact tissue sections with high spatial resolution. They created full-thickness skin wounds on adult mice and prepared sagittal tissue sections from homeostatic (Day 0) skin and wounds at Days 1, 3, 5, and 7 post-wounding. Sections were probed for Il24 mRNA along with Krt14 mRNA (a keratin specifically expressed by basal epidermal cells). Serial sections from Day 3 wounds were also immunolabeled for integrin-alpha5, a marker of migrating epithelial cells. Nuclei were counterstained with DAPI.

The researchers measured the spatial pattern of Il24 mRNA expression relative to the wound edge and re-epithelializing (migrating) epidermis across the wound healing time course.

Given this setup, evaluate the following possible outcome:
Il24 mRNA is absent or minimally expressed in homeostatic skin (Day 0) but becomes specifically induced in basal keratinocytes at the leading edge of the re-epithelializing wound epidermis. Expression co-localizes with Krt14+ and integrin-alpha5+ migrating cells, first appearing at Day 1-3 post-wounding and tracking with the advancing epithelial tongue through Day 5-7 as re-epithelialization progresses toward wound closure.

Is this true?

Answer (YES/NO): YES